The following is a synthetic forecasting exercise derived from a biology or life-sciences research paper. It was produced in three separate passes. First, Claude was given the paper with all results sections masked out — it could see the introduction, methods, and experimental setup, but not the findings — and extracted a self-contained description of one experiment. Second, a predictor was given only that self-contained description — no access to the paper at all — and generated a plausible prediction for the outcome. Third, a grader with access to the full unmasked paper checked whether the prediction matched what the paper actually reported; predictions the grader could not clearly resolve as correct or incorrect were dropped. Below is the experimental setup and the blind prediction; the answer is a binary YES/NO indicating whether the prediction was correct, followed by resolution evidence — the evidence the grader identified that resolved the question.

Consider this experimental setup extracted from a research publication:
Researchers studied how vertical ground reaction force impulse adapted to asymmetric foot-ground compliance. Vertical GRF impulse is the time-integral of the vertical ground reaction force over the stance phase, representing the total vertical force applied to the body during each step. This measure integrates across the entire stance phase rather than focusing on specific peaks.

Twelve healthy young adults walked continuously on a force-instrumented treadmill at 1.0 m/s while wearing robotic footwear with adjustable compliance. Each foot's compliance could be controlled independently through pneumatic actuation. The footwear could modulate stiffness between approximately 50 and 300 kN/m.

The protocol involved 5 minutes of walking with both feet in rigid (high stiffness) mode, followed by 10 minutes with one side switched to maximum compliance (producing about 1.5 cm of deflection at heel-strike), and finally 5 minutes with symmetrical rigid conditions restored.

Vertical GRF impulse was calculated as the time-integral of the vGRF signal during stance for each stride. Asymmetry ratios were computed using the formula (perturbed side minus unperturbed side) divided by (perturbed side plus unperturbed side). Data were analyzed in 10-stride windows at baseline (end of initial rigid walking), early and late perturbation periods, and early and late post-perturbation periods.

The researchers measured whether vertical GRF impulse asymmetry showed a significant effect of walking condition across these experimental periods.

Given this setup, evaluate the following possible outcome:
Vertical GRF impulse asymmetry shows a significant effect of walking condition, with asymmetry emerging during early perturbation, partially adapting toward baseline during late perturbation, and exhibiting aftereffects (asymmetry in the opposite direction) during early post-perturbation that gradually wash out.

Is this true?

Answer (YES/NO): NO